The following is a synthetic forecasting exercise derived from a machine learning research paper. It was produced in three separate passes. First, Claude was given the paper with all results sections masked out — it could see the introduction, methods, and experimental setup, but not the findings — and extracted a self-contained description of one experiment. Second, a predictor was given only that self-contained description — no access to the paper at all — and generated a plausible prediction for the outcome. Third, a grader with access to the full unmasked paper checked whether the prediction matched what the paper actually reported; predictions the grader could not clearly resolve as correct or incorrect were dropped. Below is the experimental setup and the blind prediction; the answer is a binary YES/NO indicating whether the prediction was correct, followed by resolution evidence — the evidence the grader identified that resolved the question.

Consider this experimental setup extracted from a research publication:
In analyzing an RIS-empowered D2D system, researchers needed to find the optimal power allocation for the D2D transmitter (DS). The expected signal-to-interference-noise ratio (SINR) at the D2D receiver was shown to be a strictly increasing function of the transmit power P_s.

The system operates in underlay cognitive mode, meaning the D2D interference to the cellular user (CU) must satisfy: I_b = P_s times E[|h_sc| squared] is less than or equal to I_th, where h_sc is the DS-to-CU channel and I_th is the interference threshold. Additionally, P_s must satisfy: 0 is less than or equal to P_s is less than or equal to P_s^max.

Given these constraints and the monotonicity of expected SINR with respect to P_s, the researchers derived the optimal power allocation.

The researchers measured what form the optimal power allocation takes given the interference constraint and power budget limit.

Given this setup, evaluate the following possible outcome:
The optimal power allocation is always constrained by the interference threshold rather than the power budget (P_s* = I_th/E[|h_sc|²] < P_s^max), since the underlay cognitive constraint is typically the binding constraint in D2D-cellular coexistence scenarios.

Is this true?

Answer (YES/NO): NO